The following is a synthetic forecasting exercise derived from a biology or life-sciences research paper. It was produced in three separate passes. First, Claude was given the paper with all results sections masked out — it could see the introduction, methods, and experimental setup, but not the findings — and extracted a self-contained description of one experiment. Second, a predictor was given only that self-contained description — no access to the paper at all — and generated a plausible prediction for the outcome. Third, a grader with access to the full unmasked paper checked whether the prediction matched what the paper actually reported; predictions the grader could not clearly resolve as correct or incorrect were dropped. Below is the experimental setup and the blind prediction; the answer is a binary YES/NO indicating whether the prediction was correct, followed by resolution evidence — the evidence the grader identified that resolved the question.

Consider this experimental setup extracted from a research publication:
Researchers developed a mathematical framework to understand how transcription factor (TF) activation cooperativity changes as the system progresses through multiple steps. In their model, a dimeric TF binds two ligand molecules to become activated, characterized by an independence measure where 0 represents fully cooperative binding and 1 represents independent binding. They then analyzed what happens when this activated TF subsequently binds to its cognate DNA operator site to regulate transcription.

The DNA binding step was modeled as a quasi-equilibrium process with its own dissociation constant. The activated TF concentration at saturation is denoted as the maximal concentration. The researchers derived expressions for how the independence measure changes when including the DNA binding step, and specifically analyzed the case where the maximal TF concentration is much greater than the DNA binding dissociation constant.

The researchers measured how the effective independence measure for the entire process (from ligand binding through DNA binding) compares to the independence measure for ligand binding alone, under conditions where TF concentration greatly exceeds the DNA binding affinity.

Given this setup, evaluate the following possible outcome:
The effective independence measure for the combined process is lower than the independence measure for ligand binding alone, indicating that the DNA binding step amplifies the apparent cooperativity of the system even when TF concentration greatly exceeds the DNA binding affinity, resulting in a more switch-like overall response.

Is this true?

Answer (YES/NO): YES